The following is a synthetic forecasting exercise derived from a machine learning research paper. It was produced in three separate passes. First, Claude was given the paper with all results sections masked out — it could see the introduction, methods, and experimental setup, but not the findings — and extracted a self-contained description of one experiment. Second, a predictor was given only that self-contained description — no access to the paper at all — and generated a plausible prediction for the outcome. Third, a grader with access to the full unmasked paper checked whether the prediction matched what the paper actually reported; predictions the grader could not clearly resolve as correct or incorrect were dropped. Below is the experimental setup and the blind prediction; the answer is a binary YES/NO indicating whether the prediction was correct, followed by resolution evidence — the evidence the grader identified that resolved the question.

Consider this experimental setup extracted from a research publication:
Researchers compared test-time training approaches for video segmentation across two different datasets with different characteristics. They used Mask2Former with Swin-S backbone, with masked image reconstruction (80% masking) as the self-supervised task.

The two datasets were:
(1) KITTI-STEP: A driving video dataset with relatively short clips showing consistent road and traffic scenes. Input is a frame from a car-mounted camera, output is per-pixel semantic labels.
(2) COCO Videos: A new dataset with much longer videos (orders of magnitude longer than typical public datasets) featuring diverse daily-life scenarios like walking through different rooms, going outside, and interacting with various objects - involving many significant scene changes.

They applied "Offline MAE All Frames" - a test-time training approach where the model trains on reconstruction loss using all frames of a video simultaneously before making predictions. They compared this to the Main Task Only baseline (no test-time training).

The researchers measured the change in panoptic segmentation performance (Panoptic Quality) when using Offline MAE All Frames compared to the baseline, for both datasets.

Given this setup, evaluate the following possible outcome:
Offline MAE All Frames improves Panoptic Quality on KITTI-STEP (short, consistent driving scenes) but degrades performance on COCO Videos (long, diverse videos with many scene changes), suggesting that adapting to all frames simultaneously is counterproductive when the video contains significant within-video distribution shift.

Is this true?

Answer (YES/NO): NO